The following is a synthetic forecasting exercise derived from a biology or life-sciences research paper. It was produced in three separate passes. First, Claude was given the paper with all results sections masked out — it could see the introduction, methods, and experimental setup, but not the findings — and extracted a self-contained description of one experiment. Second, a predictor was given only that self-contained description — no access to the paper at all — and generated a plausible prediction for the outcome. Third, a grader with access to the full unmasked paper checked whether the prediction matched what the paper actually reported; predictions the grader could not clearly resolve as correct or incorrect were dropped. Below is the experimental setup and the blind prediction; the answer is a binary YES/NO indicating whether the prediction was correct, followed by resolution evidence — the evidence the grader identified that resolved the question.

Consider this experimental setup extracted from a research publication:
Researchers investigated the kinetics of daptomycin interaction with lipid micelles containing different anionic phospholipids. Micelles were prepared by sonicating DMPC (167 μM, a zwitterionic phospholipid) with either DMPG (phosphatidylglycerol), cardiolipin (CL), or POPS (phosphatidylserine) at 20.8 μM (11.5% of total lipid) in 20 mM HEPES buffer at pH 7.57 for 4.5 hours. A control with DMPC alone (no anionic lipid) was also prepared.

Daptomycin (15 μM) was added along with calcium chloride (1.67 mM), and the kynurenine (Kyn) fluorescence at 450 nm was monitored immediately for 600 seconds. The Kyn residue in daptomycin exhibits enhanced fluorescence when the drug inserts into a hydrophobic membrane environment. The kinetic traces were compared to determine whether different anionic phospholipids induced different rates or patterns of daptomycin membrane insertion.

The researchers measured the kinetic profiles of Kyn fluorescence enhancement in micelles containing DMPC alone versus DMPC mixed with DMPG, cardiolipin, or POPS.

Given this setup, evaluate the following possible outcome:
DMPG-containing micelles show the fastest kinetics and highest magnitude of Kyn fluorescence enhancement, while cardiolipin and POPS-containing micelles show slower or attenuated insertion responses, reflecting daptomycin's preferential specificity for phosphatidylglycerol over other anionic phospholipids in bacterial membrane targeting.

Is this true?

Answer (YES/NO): NO